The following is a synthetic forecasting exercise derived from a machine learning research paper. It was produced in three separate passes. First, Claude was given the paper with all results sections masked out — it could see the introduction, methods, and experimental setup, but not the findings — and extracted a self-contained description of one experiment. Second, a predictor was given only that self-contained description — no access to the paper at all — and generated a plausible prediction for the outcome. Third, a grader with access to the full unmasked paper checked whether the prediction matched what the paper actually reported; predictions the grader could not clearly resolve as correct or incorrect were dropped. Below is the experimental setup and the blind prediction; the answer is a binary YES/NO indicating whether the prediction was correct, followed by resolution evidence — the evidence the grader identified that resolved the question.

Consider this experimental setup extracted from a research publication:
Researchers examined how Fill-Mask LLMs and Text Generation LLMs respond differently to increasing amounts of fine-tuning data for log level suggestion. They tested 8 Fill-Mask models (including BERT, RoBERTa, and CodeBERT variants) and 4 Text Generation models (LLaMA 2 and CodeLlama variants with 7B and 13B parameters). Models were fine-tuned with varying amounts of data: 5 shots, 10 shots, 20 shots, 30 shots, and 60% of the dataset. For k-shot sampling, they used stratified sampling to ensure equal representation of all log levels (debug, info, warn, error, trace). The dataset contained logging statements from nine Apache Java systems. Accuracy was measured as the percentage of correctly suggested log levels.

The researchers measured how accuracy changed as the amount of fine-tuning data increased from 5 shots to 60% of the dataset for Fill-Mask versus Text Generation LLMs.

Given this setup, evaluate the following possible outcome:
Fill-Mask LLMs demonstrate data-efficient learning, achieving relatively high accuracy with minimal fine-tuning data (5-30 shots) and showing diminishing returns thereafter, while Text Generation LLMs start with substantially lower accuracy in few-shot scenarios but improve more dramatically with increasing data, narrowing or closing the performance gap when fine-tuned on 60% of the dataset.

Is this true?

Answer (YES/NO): NO